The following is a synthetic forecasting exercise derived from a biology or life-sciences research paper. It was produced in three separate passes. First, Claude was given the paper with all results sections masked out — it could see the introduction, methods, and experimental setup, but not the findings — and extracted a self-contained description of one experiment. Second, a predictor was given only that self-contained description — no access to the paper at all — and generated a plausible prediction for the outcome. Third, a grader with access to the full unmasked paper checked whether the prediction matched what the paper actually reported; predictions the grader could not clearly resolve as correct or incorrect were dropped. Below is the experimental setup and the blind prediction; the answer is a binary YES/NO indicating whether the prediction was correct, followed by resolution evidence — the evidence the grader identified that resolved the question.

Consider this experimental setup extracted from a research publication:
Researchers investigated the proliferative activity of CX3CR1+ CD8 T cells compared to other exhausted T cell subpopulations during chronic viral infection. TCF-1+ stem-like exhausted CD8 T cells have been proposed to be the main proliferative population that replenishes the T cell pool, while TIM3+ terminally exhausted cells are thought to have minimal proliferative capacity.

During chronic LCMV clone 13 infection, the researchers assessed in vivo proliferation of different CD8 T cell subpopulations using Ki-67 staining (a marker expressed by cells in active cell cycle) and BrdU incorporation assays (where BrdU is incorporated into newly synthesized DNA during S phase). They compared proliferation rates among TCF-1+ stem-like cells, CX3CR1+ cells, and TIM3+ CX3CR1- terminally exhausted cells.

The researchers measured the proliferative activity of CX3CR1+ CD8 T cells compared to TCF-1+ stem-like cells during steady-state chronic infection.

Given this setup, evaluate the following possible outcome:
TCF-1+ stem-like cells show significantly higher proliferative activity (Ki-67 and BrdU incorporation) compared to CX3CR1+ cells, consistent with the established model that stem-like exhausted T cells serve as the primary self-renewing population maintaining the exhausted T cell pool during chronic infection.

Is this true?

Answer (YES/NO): NO